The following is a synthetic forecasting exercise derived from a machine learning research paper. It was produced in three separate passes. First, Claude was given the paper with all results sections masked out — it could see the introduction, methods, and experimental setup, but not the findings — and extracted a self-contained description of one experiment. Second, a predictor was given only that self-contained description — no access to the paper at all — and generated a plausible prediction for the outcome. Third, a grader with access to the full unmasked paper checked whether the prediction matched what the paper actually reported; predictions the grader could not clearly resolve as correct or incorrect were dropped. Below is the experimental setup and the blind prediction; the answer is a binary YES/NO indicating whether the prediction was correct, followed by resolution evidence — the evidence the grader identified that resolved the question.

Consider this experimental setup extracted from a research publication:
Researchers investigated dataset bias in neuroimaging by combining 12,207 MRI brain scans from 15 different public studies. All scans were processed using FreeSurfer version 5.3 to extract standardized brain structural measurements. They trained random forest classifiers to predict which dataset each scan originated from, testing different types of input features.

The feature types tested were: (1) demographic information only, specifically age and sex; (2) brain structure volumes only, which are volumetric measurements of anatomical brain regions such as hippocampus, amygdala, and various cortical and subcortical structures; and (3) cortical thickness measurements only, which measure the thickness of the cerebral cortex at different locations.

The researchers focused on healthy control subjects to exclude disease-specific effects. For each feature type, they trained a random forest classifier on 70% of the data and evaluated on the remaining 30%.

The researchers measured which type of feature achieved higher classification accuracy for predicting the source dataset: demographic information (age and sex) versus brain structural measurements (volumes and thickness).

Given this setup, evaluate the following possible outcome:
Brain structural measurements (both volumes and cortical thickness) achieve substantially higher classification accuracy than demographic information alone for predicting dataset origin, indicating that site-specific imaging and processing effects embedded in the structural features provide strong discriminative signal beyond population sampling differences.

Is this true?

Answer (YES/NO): YES